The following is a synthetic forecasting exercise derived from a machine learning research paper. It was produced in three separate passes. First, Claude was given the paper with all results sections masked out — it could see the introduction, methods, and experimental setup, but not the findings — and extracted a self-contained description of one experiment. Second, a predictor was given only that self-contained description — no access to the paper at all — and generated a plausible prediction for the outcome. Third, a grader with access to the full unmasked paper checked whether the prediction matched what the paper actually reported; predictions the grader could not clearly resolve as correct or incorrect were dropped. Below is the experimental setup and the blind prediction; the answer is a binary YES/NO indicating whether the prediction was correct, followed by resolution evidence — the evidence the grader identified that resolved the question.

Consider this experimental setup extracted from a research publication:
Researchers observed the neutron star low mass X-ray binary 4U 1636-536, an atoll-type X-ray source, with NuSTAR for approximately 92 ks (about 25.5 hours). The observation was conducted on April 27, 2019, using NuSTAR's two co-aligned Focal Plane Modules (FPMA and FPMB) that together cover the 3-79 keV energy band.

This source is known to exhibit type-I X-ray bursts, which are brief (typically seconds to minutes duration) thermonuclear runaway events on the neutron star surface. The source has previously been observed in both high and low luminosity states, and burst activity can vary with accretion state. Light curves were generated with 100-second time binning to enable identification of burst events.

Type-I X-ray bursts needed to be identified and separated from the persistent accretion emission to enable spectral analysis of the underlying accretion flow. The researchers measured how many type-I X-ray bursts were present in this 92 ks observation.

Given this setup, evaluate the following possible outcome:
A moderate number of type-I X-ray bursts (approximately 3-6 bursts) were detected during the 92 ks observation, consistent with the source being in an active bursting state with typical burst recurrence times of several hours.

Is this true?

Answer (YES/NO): NO